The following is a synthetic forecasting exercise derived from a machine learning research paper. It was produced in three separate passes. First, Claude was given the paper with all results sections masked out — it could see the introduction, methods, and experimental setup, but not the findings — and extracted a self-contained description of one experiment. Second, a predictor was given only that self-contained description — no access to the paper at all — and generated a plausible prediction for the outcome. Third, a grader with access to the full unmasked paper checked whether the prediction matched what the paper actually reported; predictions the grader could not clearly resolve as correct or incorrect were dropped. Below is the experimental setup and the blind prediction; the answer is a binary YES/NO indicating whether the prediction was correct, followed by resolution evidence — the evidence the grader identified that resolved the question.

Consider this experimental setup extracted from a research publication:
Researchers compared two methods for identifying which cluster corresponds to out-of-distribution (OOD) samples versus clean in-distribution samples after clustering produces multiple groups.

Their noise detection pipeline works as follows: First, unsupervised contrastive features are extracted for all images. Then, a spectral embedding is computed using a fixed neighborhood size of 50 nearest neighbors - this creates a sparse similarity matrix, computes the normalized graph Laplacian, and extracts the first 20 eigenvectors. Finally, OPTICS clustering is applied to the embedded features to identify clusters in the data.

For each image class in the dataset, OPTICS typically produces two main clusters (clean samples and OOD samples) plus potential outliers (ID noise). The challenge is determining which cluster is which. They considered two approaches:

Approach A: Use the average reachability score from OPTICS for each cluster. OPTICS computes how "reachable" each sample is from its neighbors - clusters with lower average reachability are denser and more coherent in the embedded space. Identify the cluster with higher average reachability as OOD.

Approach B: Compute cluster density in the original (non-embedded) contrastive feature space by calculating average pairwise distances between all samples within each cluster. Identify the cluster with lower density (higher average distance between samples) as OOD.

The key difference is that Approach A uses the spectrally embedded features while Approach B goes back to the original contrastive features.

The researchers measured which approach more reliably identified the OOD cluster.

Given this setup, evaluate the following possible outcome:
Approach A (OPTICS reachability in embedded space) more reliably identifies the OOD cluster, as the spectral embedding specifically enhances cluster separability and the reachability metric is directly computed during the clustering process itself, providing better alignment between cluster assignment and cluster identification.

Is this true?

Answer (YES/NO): NO